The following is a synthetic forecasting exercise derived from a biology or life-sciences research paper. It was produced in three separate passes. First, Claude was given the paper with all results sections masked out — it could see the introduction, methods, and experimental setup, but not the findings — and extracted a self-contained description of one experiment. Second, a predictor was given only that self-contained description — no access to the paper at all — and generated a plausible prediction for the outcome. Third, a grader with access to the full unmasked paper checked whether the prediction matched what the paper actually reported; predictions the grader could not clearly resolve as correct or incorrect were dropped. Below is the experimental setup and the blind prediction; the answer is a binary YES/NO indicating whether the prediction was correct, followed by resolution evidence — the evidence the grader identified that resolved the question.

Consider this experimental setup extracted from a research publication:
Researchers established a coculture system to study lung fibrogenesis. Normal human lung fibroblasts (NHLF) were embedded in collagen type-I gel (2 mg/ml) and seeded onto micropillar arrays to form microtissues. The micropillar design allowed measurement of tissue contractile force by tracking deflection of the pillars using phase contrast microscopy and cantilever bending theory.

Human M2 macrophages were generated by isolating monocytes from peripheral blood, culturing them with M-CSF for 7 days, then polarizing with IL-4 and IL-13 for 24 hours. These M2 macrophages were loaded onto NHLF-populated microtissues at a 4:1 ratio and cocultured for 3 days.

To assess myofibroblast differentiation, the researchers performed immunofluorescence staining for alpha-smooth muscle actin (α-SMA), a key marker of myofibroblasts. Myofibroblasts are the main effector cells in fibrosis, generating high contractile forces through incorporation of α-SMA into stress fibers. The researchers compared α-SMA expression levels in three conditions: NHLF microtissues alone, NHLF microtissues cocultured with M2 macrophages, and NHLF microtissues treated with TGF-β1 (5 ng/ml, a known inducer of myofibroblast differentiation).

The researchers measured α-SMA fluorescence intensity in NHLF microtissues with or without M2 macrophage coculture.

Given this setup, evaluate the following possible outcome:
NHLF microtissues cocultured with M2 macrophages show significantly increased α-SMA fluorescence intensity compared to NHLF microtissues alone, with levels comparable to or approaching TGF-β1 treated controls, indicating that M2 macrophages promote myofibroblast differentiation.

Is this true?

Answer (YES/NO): YES